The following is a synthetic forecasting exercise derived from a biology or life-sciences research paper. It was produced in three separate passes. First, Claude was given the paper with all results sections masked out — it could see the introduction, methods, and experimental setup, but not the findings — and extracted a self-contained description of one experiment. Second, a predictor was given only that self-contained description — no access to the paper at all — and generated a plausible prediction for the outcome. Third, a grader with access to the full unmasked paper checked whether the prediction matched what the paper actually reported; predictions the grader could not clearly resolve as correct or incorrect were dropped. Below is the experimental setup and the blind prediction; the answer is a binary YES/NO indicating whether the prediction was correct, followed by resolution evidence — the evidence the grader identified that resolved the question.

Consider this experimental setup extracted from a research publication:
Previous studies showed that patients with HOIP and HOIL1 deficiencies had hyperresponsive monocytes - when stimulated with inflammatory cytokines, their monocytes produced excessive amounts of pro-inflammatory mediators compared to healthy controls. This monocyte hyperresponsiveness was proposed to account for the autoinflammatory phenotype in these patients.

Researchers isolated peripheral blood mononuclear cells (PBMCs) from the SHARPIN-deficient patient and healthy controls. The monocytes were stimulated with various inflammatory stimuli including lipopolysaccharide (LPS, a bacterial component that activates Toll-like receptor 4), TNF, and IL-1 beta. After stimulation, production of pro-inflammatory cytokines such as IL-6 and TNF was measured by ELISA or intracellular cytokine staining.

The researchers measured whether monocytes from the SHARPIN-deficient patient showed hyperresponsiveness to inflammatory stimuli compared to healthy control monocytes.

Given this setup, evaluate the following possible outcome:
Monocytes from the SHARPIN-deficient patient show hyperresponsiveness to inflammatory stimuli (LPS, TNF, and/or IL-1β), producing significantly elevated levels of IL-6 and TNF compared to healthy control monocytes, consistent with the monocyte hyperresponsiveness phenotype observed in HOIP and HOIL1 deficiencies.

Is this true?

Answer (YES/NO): NO